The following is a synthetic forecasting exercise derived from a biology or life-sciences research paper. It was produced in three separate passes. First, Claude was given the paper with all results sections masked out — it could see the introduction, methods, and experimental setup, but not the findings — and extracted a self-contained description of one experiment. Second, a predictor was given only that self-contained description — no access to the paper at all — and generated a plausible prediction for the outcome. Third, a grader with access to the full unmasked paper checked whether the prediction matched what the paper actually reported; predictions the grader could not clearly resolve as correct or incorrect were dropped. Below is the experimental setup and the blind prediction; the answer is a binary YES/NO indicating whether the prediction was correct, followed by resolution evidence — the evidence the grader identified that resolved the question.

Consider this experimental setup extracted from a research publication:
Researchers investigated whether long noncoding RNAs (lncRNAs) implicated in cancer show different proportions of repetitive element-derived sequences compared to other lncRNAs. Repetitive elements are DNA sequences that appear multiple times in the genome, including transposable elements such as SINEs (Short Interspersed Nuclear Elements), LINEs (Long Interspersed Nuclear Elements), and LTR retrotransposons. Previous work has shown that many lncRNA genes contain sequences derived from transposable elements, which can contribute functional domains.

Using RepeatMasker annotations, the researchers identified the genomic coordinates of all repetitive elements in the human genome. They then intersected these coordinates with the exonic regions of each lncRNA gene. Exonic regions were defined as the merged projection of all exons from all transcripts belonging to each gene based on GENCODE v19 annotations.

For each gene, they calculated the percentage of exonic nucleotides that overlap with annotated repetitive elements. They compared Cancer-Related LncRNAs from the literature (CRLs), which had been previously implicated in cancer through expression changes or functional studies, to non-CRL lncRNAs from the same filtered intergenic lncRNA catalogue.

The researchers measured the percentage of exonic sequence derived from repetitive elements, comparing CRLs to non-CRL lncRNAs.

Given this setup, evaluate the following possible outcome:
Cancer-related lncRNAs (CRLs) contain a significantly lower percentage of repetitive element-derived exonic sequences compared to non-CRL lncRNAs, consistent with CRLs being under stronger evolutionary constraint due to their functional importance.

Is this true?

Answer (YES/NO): NO